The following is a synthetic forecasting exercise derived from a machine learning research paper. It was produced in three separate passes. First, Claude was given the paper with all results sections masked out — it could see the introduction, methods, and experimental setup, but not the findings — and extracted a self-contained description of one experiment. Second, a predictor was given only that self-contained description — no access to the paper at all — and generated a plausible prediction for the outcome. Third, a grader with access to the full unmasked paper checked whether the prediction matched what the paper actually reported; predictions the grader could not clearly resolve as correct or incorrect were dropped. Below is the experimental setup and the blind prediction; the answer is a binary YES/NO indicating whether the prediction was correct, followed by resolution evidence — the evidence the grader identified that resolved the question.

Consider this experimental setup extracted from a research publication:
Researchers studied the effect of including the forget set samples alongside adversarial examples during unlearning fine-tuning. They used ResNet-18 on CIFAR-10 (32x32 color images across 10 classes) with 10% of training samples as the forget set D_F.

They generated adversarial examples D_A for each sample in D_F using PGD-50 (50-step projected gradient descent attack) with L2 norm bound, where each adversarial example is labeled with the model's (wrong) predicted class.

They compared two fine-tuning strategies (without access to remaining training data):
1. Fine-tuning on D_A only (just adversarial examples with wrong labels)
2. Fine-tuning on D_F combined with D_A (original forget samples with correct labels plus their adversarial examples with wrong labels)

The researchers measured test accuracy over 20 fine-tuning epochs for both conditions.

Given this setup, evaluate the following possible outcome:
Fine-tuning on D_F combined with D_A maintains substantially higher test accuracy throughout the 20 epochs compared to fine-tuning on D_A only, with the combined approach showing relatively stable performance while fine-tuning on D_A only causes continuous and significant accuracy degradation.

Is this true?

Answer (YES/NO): NO